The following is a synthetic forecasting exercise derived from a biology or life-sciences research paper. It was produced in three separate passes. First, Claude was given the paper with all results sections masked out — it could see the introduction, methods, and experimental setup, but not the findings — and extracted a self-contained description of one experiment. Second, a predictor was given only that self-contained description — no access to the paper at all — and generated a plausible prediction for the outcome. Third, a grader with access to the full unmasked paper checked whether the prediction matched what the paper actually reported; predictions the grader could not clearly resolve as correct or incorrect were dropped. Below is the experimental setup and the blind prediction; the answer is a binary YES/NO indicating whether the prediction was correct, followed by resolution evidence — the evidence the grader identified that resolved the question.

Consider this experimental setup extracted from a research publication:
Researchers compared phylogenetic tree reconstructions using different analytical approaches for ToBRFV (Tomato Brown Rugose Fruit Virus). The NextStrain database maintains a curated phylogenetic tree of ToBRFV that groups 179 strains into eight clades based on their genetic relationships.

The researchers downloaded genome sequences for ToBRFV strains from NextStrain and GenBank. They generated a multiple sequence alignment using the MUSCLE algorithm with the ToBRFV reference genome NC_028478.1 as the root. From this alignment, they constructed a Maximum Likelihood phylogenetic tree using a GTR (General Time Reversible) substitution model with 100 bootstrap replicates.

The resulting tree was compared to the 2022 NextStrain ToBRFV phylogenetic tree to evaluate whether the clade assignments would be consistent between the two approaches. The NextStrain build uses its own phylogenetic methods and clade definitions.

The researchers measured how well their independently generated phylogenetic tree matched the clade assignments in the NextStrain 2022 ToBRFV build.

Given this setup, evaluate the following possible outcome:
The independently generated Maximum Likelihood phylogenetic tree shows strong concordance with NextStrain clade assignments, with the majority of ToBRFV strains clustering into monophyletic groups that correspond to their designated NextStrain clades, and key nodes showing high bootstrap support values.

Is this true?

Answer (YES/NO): NO